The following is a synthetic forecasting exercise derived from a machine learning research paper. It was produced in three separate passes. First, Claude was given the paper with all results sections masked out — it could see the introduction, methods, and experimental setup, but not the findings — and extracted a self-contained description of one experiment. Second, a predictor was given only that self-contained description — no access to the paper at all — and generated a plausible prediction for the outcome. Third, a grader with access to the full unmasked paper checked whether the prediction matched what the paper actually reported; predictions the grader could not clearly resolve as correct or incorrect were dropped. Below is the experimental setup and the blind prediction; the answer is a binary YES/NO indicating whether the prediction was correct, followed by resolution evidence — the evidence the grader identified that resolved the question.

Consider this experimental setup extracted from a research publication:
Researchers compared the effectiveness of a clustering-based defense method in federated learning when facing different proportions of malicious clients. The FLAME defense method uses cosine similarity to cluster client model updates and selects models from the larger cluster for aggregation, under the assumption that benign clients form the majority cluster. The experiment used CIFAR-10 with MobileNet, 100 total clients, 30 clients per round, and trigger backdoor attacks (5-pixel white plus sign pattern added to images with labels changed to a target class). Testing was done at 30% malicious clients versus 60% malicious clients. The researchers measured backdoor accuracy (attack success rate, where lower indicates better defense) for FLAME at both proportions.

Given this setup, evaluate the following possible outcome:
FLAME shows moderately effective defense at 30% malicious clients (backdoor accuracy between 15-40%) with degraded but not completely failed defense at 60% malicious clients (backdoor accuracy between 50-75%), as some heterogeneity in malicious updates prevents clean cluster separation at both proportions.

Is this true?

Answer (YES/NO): NO